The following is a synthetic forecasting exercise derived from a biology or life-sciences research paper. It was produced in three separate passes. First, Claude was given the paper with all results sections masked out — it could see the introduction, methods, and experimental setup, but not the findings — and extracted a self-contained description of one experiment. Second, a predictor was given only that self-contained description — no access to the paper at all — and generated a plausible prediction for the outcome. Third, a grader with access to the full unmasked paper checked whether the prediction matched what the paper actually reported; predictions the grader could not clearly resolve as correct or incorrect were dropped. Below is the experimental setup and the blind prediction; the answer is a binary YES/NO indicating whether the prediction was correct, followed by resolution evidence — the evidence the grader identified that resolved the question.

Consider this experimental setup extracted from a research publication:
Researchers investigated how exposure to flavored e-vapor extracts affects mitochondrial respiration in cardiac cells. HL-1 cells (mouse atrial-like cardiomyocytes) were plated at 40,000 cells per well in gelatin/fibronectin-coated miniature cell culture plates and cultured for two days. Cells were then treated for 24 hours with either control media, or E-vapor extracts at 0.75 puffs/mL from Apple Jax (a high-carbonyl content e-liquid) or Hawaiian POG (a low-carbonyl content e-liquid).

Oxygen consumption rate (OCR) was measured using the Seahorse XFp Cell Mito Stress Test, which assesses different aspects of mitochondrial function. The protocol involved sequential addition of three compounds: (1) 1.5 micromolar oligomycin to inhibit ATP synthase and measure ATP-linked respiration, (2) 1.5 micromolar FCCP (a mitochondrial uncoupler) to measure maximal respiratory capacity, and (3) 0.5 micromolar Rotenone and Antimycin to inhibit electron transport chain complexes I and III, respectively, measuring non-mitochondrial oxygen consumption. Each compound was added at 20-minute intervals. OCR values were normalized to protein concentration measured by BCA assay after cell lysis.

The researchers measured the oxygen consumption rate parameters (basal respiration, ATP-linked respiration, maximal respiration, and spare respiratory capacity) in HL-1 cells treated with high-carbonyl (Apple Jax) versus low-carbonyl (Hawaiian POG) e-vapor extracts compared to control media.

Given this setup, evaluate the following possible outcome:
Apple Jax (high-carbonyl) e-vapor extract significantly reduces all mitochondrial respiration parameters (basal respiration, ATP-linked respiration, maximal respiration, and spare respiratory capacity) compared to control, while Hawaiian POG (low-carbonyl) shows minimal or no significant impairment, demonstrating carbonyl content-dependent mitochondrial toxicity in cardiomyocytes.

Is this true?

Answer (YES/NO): NO